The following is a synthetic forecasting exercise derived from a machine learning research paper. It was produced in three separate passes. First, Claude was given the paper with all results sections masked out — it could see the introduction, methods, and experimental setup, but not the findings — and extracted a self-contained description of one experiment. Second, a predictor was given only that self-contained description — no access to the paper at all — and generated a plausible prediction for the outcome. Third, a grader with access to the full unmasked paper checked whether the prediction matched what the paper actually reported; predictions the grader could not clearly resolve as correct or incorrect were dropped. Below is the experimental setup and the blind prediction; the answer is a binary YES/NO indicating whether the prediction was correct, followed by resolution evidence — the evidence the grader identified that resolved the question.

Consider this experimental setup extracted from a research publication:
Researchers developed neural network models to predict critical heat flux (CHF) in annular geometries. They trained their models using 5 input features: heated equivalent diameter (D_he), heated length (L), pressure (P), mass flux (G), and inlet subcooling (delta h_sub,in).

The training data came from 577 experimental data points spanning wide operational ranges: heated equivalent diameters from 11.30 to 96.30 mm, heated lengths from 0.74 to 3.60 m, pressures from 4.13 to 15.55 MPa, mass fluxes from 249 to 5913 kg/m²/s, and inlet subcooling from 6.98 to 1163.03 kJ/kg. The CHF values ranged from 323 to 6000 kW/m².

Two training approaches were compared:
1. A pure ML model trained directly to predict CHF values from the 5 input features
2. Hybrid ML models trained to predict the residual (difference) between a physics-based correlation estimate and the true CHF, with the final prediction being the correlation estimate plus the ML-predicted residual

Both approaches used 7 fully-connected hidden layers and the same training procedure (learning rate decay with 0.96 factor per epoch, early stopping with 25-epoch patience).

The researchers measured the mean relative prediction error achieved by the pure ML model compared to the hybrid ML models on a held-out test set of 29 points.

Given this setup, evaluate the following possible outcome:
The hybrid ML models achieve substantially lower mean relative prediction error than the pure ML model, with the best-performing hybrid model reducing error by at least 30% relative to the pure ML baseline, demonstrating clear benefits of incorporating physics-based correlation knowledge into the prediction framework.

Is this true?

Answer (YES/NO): NO